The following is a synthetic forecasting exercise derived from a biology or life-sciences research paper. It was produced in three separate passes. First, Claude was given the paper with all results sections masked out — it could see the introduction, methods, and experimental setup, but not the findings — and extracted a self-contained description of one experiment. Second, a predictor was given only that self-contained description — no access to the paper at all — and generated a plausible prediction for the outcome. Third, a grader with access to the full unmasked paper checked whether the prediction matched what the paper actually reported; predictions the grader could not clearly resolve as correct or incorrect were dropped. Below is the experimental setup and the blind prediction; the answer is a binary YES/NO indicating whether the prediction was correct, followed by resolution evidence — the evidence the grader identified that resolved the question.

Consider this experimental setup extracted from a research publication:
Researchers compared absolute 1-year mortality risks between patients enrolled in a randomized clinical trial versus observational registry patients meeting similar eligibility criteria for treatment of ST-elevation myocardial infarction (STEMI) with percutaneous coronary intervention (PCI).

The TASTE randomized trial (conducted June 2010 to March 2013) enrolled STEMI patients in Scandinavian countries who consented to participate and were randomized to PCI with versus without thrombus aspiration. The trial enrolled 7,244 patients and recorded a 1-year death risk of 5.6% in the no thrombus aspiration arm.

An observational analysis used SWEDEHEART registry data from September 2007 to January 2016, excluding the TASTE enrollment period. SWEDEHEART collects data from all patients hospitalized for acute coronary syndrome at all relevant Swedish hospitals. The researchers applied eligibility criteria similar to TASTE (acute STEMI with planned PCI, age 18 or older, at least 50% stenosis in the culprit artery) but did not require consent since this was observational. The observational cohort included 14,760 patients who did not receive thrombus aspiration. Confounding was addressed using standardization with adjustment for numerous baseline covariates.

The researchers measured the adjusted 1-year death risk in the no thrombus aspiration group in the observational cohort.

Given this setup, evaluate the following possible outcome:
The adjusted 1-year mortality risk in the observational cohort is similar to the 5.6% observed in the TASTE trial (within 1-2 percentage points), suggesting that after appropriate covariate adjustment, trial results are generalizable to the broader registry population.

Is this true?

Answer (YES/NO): NO